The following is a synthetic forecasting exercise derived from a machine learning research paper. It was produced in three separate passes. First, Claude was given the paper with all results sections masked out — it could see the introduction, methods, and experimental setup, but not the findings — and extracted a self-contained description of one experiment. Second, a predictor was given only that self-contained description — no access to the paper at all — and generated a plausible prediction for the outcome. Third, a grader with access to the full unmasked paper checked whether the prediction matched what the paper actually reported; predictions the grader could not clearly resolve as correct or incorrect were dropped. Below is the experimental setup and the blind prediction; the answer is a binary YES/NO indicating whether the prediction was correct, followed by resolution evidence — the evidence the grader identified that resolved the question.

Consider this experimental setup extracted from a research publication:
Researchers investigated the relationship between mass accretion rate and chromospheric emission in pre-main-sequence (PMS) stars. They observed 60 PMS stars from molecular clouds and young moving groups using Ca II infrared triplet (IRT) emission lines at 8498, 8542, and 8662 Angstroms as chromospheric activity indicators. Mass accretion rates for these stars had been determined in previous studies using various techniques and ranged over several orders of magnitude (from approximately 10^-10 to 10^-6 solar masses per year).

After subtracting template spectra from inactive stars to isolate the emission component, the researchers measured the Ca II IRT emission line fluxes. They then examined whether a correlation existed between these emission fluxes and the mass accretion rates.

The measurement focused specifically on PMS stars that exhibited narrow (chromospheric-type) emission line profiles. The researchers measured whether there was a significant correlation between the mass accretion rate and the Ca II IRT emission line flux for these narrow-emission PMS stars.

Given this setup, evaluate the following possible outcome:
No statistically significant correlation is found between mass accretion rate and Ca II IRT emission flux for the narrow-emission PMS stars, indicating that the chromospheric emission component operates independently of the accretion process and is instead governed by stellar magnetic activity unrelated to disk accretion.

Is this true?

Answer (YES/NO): YES